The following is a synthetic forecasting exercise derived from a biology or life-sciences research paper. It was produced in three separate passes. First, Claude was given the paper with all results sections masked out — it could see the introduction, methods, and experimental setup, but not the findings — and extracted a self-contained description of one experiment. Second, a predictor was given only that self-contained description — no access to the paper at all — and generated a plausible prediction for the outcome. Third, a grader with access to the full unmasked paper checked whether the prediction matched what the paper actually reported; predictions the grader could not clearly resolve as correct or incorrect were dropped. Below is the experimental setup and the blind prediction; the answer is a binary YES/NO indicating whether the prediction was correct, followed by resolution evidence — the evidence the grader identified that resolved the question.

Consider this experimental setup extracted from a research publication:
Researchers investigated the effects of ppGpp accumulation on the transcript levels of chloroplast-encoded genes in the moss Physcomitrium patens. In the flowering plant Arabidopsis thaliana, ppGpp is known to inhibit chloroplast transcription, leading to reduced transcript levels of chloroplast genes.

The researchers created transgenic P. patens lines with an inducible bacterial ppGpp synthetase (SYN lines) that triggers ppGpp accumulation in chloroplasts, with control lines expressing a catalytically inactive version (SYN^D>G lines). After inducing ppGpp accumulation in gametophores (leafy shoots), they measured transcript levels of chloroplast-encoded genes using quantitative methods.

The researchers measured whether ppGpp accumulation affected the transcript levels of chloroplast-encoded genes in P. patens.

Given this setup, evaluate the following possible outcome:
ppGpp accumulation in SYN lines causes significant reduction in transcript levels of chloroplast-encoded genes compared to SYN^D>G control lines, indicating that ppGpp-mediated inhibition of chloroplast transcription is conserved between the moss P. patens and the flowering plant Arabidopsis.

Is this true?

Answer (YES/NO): NO